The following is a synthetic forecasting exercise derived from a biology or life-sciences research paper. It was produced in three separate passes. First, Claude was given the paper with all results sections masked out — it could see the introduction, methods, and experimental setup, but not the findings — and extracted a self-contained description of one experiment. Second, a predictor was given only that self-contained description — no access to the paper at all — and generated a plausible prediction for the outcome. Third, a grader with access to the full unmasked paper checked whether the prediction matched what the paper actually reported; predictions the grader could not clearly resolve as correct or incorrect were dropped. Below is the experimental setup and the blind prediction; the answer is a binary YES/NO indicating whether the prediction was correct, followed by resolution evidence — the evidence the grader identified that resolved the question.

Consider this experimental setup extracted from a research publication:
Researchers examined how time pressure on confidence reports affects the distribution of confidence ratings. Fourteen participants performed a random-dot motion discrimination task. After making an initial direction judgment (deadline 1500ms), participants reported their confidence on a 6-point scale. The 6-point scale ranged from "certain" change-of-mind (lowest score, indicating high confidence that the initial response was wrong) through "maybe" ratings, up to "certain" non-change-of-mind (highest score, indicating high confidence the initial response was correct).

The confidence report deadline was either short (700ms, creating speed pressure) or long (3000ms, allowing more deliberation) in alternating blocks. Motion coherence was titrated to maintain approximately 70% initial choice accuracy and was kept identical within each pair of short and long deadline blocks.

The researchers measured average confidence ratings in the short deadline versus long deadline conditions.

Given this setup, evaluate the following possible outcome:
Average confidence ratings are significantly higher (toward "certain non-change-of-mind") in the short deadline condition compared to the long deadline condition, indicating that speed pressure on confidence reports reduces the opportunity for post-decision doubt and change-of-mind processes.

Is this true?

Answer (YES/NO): NO